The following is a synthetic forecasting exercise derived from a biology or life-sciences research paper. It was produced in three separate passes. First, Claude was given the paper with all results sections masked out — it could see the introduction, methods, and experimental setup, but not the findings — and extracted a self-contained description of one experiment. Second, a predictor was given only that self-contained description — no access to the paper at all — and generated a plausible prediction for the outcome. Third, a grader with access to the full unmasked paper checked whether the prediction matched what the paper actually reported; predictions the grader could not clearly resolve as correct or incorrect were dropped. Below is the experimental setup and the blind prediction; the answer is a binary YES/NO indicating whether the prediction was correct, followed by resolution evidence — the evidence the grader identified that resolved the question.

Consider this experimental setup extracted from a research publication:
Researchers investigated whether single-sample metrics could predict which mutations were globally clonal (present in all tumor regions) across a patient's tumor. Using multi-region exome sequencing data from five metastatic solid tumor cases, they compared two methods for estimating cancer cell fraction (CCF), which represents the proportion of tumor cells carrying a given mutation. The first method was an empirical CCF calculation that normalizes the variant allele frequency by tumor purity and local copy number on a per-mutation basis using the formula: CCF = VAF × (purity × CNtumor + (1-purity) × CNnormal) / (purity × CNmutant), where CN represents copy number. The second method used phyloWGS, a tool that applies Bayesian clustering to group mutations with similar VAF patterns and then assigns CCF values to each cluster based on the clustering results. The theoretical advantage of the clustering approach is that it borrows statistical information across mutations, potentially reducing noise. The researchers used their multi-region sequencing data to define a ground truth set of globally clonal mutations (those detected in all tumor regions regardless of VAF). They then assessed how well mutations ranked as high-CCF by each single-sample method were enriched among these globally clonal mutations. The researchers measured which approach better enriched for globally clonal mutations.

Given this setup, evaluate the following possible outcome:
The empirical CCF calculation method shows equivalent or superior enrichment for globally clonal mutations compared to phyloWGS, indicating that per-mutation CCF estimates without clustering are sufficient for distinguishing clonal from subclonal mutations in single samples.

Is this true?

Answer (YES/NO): YES